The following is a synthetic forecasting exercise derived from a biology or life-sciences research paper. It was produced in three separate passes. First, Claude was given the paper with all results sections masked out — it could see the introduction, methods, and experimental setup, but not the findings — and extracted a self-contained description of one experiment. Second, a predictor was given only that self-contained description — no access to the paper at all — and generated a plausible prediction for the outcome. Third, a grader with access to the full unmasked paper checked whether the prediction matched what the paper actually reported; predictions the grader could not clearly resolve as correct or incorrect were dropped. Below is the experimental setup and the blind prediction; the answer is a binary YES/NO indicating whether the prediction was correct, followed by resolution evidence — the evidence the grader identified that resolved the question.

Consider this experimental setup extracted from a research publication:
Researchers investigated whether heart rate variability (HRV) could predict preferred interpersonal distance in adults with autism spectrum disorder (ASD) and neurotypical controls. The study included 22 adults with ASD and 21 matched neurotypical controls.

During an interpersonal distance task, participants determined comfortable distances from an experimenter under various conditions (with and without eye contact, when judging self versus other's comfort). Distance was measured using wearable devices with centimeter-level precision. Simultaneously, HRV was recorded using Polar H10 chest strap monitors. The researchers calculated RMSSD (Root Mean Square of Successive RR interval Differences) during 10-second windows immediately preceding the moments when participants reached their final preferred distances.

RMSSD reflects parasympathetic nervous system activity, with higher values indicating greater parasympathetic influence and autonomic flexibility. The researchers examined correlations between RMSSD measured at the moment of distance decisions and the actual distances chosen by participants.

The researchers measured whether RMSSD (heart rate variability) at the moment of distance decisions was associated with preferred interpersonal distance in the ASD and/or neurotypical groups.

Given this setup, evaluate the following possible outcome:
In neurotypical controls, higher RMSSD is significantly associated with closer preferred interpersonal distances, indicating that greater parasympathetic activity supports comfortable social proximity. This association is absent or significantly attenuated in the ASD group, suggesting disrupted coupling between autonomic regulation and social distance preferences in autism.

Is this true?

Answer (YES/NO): NO